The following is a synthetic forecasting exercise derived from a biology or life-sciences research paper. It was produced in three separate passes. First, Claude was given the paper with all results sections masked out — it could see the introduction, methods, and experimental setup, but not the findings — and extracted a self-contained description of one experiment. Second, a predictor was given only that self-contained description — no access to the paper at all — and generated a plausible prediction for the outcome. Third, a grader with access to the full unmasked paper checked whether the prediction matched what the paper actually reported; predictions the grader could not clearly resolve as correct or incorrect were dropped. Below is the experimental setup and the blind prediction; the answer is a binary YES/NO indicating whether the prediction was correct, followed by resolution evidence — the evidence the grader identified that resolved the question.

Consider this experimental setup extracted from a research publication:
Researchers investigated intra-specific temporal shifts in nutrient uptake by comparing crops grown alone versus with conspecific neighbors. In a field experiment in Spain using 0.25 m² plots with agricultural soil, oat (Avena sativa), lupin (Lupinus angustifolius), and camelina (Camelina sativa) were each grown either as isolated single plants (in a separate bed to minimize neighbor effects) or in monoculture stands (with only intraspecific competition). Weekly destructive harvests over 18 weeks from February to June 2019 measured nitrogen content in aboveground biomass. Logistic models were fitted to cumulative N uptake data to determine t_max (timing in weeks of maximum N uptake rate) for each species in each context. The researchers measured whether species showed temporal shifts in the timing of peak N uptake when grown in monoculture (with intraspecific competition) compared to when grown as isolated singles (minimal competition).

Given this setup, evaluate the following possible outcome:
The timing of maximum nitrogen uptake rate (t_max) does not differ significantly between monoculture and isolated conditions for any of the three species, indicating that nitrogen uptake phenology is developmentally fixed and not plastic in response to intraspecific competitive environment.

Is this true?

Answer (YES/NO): NO